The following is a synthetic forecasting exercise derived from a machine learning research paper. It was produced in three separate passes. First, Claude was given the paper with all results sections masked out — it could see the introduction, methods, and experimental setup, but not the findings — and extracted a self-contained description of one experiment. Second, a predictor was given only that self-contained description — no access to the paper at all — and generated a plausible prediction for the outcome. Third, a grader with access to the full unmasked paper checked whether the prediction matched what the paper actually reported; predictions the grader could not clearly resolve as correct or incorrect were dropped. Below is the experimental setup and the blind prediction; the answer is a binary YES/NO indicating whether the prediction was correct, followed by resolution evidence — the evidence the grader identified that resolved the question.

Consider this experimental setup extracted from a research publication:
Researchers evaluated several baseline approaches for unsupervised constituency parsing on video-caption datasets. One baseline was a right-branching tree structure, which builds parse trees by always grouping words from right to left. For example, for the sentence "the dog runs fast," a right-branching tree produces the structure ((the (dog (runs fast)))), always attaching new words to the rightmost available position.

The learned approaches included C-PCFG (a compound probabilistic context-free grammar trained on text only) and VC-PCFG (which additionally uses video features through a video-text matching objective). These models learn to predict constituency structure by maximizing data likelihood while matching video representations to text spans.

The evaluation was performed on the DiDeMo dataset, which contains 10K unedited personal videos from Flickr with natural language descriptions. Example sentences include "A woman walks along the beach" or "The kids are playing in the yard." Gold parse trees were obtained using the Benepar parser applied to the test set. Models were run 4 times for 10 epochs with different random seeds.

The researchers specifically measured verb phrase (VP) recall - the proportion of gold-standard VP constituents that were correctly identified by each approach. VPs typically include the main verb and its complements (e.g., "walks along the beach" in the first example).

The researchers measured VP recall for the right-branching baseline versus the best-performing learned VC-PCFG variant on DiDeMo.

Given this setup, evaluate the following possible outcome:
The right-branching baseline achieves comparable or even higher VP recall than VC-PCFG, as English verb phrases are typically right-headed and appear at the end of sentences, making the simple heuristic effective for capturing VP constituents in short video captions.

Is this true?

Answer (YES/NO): YES